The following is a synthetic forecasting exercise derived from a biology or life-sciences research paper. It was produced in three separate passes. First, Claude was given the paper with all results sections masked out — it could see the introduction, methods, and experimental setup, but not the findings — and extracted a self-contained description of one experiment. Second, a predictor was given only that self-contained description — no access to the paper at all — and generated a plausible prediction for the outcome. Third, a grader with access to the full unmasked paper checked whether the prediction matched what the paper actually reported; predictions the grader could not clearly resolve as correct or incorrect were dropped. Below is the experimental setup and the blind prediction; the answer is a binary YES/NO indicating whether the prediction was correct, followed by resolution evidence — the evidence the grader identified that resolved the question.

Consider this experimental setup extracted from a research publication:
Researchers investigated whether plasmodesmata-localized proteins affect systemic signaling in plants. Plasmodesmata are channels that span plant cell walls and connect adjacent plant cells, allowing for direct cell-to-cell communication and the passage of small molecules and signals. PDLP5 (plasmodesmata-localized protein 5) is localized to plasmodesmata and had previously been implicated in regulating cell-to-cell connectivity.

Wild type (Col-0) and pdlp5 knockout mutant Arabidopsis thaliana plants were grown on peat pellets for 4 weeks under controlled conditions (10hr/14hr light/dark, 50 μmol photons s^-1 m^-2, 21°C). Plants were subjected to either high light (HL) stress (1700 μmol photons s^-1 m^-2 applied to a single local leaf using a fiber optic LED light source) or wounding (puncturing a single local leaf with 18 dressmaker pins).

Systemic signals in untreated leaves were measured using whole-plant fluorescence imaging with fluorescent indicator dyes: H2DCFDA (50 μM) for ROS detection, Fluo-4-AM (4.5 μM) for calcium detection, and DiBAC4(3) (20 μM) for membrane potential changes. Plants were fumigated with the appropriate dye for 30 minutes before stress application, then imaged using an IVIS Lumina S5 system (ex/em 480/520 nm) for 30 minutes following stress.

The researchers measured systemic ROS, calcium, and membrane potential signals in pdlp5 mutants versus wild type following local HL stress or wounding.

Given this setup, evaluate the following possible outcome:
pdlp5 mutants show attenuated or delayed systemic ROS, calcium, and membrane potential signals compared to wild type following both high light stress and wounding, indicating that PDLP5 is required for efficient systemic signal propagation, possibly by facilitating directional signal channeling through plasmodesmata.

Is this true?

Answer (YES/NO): YES